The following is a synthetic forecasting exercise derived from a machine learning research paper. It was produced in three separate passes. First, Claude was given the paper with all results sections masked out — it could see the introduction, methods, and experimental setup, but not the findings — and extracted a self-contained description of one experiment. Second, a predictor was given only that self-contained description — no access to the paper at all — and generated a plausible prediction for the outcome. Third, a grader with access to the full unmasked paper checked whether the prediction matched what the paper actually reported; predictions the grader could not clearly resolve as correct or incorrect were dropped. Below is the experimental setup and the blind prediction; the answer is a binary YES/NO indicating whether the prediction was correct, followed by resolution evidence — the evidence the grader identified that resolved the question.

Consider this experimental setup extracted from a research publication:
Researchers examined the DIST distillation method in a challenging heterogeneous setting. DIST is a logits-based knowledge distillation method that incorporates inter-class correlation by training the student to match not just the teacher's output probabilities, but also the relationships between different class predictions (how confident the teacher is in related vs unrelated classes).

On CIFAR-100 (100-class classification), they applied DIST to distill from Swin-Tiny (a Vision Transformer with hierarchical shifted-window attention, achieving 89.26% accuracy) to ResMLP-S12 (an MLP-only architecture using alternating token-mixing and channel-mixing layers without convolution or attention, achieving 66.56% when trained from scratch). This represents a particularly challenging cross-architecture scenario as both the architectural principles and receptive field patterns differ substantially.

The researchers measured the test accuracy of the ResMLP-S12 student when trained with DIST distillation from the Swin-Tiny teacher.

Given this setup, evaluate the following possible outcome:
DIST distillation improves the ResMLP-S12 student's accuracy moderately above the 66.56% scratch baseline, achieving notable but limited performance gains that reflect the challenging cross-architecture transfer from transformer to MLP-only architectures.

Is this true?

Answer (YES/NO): NO